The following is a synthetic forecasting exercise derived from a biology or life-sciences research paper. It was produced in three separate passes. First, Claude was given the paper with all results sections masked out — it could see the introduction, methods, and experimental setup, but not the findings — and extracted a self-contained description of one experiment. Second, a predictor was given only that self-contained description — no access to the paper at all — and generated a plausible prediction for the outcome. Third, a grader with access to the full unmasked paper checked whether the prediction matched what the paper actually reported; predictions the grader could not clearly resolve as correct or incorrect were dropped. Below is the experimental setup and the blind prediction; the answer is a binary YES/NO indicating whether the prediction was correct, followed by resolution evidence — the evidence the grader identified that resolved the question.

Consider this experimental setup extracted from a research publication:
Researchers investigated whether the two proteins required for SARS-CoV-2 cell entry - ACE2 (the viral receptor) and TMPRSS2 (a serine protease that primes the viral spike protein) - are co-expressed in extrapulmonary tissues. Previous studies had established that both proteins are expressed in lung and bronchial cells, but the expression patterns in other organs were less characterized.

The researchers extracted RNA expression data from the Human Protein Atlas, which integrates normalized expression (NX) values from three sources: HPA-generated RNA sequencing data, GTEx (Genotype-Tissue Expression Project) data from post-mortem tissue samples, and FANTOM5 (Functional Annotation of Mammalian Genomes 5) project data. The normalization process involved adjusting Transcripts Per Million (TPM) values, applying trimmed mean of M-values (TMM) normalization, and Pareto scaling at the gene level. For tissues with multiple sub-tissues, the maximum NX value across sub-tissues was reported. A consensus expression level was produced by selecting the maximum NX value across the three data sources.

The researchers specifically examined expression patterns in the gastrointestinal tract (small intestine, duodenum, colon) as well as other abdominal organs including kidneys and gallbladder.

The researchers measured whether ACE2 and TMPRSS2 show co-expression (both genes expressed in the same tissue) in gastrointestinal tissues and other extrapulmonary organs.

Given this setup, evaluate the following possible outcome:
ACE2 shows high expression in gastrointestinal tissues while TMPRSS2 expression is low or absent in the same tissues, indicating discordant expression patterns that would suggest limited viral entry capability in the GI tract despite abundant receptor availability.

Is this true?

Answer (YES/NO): NO